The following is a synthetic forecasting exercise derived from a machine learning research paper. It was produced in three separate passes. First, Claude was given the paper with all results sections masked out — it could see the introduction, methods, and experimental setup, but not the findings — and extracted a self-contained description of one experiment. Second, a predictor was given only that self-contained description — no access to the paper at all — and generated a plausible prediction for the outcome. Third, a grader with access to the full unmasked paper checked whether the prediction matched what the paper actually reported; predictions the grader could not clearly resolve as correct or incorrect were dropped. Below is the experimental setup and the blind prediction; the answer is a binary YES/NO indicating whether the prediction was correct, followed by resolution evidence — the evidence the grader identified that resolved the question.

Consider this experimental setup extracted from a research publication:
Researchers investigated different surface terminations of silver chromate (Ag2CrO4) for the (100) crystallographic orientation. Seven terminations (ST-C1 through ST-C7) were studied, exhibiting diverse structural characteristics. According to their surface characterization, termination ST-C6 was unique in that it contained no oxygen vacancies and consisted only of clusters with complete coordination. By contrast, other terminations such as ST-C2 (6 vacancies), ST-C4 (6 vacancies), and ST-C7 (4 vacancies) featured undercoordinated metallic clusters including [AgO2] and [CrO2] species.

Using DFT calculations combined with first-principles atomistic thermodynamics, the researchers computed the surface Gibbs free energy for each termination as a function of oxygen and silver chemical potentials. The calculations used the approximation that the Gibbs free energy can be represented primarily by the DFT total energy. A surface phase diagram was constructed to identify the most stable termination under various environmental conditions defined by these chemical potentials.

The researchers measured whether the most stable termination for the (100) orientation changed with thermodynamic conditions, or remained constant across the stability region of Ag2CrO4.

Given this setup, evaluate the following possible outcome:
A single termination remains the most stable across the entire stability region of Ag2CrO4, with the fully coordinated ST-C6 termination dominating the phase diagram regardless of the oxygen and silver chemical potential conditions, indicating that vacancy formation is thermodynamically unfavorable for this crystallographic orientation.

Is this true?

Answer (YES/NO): YES